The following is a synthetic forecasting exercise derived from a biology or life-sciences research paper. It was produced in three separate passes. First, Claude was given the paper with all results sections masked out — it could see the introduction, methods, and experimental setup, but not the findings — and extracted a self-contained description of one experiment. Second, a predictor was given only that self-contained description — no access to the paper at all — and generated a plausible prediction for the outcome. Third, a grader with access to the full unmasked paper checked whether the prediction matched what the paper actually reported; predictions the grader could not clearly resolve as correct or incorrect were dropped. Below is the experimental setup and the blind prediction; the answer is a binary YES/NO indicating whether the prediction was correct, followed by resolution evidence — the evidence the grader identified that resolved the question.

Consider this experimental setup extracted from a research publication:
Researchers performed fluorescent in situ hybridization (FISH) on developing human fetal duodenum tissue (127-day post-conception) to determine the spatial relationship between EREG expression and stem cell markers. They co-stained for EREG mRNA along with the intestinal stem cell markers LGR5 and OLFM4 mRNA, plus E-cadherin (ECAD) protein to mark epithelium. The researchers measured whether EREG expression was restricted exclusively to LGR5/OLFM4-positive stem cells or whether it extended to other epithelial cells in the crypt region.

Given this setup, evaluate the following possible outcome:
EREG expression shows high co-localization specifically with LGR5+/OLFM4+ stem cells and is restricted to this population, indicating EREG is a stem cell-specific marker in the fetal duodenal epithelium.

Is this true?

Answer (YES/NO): NO